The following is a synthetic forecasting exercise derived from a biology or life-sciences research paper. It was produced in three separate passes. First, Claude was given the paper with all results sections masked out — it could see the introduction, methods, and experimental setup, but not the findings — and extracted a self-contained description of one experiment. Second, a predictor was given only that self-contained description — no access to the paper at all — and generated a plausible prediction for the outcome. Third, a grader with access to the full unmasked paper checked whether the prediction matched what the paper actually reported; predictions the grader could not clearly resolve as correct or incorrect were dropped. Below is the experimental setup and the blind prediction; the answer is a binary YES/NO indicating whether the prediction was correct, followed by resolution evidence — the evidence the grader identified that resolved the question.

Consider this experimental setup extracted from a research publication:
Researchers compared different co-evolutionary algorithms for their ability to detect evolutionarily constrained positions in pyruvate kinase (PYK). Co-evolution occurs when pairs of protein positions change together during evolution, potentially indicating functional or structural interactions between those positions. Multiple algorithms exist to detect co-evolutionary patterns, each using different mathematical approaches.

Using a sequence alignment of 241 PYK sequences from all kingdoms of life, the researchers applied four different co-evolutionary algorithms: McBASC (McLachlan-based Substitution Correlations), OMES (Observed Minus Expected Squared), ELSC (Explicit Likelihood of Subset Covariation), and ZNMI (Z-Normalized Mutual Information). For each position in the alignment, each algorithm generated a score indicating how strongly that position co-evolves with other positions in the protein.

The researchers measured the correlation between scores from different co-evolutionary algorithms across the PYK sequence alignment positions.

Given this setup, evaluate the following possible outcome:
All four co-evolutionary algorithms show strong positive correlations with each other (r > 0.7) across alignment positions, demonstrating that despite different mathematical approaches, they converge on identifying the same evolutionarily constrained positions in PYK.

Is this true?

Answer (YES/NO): NO